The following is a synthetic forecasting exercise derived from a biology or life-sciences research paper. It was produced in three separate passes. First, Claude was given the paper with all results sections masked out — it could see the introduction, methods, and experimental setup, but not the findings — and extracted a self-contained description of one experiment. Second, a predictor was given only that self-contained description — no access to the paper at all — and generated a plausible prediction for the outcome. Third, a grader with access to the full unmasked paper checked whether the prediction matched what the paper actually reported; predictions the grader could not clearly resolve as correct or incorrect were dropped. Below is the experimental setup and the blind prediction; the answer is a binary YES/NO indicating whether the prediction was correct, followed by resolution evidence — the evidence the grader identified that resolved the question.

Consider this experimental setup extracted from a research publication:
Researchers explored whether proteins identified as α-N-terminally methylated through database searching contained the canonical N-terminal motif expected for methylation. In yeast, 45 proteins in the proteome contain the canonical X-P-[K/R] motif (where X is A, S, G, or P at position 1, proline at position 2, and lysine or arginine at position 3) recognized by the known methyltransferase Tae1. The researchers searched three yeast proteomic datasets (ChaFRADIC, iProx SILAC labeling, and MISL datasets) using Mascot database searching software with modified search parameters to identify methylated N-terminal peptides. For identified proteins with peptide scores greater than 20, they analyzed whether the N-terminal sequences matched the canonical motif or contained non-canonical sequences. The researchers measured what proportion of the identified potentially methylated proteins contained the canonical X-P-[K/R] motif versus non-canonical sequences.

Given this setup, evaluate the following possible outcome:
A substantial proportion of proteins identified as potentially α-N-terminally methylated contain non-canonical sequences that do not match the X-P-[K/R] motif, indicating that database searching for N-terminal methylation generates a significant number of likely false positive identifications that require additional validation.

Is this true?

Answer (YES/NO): YES